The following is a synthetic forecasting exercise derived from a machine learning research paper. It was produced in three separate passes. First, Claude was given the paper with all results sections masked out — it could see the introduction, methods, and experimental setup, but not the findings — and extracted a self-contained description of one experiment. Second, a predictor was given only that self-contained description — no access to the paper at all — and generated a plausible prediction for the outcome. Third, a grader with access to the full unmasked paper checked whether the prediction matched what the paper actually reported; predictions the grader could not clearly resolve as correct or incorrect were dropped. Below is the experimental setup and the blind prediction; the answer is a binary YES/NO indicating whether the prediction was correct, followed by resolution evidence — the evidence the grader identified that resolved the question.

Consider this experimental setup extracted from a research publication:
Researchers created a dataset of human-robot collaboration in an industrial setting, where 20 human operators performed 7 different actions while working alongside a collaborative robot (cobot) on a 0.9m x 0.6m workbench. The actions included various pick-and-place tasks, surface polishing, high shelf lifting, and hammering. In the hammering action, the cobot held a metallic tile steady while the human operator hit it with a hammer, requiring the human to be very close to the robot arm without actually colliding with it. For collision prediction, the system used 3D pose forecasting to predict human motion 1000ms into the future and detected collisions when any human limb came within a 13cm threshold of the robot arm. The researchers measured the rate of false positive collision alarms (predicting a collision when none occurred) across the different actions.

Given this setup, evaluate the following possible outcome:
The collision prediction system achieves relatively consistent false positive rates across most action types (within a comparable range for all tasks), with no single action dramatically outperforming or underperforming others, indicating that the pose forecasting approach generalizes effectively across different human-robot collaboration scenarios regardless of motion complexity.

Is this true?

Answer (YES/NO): NO